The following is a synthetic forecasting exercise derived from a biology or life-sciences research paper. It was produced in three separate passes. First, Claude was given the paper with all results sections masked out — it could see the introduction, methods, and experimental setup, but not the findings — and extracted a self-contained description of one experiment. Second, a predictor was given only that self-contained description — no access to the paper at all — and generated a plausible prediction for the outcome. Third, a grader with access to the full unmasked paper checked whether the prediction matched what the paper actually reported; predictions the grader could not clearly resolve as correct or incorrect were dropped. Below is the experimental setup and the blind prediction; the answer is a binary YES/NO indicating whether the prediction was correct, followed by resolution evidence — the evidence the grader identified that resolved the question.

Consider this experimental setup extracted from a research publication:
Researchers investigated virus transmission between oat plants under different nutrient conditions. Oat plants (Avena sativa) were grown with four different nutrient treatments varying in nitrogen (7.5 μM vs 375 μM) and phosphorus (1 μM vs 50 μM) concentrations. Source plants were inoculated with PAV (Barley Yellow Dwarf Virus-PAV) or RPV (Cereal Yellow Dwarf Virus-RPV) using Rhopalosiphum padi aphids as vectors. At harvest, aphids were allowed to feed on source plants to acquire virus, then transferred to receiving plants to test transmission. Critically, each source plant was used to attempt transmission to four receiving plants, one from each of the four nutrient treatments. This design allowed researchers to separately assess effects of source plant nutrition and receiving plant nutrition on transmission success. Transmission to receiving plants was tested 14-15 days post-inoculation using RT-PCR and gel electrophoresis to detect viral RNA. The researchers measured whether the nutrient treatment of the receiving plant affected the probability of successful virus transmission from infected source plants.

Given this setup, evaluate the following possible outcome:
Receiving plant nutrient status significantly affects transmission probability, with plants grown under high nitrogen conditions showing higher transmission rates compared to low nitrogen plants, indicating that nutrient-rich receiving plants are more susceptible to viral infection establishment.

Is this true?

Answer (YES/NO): NO